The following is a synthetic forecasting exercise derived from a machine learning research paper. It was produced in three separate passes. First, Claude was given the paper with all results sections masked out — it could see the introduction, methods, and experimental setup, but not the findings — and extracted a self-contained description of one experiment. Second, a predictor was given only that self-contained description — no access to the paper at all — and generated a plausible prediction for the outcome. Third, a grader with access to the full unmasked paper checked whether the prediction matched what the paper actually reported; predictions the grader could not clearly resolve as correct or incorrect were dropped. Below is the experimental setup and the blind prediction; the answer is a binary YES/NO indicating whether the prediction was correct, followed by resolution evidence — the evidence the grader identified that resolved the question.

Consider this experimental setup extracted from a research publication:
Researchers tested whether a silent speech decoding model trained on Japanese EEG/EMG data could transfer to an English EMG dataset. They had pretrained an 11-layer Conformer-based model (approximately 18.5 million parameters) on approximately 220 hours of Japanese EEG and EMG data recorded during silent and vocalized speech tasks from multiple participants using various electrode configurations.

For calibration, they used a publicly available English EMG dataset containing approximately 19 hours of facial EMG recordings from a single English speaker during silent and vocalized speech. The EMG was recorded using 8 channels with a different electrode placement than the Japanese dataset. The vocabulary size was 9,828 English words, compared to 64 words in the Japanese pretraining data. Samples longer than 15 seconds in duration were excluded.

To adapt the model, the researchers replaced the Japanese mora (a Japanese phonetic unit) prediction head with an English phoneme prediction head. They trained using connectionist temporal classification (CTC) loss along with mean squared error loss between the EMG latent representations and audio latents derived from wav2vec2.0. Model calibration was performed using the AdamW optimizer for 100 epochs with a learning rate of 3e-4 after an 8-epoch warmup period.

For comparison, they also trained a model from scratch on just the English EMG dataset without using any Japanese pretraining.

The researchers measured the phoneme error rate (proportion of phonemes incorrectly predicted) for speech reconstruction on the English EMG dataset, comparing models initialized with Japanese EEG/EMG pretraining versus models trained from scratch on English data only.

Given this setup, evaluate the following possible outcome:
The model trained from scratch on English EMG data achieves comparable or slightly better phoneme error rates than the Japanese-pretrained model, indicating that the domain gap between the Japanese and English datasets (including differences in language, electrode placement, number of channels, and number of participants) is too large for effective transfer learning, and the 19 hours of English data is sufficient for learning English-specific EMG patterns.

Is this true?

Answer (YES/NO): NO